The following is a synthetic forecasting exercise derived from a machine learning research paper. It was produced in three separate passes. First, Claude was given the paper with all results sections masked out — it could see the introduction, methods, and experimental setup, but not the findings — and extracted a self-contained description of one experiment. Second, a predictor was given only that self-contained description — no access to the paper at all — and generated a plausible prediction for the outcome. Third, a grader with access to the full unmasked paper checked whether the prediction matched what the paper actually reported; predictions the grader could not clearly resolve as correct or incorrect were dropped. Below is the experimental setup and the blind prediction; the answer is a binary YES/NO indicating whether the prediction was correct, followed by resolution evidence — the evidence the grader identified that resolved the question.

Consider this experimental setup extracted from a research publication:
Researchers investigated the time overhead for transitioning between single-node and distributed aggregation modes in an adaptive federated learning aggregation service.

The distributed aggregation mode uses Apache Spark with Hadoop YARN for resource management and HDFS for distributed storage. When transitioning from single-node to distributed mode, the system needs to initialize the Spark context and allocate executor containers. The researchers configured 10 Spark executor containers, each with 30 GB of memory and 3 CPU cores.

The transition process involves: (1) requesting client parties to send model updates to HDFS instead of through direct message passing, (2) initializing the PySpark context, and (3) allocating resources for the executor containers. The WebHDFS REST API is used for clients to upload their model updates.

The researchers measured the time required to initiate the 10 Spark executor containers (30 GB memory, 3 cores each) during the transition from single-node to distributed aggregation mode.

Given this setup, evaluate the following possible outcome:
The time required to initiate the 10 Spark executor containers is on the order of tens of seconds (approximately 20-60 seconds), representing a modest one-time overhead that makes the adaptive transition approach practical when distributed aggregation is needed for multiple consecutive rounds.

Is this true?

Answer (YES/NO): YES